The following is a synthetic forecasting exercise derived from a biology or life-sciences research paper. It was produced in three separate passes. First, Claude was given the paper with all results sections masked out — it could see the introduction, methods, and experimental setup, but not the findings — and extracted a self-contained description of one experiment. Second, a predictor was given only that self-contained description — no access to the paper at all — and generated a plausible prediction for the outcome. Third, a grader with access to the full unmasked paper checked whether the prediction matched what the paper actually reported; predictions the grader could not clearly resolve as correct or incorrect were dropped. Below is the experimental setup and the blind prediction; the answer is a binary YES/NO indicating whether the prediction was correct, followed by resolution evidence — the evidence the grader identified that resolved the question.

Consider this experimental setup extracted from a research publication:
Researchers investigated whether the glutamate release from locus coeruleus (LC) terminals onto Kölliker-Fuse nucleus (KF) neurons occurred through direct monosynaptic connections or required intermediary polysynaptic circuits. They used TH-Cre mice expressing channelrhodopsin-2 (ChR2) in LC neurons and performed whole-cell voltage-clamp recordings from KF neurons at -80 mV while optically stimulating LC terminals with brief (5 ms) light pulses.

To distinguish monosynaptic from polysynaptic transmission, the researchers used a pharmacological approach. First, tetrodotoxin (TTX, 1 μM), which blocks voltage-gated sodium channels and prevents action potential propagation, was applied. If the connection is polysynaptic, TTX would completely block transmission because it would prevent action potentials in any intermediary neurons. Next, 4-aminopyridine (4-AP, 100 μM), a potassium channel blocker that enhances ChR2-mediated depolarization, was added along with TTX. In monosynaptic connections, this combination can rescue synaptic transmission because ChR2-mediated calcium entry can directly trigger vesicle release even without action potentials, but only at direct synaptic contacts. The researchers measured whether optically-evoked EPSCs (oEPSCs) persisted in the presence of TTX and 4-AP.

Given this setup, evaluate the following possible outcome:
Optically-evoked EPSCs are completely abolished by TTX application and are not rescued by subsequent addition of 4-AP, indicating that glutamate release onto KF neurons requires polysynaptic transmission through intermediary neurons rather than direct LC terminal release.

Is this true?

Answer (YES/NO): NO